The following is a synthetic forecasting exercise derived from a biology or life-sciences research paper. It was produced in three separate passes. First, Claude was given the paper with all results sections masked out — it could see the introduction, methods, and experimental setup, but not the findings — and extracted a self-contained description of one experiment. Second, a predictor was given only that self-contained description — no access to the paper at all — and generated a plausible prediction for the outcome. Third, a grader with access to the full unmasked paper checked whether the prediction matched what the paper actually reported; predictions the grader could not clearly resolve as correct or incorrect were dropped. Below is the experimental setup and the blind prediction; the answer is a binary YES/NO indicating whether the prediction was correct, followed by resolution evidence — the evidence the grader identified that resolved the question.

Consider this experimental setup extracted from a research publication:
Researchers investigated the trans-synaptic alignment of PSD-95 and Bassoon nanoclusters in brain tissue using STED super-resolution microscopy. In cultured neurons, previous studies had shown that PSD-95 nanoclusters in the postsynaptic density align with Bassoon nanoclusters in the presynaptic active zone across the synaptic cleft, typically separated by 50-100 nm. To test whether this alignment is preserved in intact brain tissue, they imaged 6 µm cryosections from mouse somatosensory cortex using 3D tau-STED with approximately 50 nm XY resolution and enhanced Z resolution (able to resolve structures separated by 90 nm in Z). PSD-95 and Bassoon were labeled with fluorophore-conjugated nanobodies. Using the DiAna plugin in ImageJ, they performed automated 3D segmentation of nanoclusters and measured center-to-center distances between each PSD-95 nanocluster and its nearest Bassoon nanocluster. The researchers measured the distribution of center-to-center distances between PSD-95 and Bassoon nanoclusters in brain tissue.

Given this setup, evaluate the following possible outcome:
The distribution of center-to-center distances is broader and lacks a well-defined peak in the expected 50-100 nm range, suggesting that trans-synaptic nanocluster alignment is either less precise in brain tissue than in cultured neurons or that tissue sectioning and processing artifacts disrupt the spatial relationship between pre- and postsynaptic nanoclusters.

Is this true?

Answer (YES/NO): NO